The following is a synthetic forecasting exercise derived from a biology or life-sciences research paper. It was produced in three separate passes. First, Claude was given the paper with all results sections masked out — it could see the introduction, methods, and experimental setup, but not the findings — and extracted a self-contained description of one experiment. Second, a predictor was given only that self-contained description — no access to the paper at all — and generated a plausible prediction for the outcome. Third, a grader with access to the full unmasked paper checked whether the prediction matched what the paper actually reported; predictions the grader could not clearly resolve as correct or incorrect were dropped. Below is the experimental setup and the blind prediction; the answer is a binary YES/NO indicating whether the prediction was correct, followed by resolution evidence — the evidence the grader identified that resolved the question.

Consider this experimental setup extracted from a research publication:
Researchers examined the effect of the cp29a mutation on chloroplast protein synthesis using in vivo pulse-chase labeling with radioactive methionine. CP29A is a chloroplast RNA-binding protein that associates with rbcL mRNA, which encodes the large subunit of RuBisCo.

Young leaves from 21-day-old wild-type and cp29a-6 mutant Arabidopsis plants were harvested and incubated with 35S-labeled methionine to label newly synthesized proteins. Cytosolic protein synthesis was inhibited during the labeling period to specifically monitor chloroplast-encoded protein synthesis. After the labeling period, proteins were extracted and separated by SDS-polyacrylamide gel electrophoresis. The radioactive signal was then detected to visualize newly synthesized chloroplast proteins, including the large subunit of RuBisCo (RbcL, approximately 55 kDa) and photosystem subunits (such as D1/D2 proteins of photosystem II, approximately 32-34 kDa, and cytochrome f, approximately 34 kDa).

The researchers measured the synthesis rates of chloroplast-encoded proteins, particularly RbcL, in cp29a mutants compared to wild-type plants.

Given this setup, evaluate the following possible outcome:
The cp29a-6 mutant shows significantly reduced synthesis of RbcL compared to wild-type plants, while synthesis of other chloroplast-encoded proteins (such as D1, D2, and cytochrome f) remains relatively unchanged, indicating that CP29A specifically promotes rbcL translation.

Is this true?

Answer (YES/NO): NO